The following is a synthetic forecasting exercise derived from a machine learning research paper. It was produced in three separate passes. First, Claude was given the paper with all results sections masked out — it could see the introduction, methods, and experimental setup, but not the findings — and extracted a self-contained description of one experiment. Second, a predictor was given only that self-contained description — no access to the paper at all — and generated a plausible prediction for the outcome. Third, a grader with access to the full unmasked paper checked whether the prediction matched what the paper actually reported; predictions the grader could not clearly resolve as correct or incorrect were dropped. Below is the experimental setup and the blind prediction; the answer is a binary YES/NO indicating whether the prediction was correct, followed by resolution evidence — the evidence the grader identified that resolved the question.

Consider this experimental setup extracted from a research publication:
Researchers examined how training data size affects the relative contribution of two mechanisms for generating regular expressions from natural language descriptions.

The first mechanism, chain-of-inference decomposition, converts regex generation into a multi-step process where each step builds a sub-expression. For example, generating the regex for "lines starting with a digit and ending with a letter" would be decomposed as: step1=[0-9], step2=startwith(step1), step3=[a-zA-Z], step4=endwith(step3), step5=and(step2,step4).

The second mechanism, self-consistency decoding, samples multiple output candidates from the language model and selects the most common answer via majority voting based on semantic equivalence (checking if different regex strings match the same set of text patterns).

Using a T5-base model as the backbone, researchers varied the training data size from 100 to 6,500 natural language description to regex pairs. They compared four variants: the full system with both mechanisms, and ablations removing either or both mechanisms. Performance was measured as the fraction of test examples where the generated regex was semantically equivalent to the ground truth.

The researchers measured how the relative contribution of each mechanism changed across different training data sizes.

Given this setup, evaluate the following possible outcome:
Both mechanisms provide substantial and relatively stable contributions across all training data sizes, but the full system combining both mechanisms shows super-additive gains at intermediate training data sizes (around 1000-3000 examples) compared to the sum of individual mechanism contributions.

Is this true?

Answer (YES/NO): NO